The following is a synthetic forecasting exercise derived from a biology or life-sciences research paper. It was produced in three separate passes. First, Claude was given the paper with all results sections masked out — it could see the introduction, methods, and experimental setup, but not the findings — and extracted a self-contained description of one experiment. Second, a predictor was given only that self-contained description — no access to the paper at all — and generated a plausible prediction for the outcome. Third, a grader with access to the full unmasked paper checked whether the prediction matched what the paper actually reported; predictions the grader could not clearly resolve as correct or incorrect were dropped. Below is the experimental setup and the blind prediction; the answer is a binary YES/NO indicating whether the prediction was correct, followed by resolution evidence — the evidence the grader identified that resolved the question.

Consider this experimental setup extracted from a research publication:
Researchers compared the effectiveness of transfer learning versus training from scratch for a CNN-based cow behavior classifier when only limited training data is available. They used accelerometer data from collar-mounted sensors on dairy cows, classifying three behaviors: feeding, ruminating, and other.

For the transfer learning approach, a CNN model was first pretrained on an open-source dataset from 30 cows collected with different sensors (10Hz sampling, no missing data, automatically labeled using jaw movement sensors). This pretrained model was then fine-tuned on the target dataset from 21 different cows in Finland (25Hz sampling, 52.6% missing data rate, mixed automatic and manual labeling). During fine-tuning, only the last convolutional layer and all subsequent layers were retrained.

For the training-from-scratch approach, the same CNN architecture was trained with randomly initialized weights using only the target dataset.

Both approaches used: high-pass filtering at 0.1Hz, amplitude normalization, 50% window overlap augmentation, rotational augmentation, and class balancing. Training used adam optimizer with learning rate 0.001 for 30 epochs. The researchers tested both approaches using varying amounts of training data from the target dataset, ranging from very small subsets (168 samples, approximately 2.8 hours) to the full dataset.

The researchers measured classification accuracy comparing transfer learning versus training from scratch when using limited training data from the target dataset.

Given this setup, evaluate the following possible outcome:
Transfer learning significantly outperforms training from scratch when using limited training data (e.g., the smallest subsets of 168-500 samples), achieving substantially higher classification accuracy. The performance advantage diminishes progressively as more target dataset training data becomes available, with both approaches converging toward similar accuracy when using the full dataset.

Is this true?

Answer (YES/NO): YES